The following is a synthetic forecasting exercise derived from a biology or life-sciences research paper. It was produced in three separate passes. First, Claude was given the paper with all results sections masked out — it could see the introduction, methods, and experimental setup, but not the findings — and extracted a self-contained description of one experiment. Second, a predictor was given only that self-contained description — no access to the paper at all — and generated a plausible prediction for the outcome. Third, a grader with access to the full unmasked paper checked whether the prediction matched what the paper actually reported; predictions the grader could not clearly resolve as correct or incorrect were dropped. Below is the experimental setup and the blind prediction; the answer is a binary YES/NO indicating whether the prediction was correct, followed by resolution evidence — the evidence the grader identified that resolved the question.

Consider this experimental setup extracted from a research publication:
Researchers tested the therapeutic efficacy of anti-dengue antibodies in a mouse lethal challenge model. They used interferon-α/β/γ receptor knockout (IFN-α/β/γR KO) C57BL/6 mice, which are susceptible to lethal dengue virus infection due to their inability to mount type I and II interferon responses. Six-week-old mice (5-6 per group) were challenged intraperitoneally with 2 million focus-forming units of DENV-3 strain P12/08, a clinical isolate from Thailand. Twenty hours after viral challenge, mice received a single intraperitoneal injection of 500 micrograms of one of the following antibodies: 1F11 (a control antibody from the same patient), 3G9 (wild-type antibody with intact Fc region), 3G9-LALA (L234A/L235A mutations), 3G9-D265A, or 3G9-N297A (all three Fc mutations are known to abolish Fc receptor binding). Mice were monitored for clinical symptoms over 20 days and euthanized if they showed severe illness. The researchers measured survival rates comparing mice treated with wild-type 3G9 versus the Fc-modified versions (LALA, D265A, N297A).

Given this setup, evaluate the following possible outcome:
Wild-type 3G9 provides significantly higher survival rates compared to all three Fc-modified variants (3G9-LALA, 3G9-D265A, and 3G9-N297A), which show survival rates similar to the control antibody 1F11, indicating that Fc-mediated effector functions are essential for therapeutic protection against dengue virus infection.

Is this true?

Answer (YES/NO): NO